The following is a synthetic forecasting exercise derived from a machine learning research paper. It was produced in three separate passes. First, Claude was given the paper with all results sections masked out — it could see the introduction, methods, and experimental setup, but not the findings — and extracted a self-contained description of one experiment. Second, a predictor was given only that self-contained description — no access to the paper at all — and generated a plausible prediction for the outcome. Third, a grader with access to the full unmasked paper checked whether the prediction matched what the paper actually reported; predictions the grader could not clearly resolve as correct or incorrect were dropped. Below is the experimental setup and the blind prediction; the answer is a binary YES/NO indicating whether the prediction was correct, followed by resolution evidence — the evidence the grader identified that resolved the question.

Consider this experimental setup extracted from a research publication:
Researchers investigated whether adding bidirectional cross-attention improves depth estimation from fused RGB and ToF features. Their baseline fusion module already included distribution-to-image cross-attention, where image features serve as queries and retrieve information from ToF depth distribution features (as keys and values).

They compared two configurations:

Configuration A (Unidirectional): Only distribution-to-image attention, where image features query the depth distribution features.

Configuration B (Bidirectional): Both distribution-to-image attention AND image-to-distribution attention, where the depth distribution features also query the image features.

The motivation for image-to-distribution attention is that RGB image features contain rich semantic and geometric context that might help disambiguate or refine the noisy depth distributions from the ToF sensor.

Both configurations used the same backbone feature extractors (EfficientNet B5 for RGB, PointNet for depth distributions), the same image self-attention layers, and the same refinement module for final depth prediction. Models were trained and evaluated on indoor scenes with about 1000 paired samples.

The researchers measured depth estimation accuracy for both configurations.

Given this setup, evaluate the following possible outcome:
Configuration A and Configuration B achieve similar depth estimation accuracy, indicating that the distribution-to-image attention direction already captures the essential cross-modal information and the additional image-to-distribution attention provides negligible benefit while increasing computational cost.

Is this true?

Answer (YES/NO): NO